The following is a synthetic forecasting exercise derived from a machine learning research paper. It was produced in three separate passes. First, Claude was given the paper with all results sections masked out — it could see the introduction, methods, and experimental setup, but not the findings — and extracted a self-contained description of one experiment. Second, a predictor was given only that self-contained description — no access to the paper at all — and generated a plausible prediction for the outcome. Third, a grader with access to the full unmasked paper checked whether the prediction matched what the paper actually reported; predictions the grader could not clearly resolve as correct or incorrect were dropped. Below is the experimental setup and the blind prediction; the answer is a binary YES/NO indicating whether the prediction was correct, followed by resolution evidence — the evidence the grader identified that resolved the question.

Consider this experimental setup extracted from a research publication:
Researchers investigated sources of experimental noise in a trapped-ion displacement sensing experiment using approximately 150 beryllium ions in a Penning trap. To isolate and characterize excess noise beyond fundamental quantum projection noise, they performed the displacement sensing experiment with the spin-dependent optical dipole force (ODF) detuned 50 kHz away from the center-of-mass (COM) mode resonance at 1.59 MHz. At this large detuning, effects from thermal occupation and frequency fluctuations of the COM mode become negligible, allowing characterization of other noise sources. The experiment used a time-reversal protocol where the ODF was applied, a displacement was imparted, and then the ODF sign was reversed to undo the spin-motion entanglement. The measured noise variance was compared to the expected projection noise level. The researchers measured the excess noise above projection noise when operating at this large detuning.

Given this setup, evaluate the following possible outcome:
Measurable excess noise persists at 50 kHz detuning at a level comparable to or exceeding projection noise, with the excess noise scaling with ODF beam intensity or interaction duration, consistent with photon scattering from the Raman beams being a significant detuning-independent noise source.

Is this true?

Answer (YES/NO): NO